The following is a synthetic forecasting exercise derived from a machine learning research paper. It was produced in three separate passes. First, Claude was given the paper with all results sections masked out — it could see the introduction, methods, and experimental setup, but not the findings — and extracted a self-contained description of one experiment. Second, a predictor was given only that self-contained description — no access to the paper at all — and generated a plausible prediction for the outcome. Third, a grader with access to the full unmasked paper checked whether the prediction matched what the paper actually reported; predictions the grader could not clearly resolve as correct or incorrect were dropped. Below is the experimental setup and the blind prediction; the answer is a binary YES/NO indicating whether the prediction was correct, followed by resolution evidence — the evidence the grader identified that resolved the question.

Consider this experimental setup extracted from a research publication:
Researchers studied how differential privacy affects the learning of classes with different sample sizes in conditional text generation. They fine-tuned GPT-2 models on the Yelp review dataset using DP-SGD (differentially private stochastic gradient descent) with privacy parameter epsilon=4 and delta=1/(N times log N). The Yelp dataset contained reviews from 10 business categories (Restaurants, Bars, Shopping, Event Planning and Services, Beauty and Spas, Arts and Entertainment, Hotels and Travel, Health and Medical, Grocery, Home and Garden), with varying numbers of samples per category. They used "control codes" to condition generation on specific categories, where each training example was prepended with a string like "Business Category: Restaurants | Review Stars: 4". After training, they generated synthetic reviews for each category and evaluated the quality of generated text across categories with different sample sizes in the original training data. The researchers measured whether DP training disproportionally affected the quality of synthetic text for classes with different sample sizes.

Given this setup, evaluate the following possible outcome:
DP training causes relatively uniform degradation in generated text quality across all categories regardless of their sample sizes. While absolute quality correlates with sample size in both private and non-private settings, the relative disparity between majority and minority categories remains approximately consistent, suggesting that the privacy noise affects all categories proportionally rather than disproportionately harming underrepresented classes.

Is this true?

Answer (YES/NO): NO